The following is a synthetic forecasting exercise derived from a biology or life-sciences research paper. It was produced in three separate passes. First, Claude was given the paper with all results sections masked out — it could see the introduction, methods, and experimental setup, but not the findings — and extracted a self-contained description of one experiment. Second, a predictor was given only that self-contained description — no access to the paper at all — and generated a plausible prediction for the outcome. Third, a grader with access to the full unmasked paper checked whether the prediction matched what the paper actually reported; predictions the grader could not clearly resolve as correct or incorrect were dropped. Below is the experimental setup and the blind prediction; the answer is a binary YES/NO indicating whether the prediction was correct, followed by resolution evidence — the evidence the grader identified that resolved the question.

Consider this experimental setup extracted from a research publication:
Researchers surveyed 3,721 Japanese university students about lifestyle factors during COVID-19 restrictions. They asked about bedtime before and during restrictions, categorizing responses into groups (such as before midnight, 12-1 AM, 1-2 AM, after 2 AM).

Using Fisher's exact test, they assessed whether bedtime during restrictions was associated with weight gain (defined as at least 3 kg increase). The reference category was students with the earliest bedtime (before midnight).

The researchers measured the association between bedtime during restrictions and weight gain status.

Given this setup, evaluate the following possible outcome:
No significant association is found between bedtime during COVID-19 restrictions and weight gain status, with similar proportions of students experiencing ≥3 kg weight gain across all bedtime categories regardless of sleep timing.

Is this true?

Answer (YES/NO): NO